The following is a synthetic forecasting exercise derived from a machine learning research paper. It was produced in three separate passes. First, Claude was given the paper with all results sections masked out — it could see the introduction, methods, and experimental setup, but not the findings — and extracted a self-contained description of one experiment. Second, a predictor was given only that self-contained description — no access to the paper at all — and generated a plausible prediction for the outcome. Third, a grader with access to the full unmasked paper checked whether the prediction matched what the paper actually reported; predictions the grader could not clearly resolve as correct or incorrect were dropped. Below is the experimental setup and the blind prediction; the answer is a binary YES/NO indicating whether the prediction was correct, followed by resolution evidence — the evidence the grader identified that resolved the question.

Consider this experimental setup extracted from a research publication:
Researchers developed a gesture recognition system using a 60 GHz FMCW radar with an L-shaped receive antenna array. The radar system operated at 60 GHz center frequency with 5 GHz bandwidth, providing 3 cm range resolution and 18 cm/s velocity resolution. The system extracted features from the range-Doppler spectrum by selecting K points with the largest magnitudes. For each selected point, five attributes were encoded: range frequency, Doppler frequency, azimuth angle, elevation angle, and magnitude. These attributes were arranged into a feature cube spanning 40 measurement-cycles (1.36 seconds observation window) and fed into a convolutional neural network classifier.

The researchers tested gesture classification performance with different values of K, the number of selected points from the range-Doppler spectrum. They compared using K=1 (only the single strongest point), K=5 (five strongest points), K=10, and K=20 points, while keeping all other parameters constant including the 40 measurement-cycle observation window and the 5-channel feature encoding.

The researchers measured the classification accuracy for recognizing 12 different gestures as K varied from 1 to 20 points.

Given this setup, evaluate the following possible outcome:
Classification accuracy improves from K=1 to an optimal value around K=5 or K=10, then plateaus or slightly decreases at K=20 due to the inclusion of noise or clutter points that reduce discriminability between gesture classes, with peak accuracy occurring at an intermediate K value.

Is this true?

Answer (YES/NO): NO